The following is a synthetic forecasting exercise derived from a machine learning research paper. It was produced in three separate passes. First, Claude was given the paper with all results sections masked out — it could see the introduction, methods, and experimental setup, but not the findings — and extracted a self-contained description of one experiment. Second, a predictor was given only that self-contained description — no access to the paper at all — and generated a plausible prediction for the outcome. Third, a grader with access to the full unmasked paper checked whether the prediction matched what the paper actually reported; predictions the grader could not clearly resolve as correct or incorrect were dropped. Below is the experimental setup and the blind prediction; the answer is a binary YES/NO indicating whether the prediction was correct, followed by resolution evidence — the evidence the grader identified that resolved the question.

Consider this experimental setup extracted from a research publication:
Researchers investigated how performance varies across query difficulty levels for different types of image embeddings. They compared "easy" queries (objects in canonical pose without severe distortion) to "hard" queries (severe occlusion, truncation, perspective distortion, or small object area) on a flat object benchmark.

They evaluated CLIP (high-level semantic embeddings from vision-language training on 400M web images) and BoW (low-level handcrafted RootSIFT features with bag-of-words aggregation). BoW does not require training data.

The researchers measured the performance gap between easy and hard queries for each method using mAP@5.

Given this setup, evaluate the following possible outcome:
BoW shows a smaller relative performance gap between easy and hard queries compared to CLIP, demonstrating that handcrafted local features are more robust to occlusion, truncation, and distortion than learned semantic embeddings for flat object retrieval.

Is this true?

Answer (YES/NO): NO